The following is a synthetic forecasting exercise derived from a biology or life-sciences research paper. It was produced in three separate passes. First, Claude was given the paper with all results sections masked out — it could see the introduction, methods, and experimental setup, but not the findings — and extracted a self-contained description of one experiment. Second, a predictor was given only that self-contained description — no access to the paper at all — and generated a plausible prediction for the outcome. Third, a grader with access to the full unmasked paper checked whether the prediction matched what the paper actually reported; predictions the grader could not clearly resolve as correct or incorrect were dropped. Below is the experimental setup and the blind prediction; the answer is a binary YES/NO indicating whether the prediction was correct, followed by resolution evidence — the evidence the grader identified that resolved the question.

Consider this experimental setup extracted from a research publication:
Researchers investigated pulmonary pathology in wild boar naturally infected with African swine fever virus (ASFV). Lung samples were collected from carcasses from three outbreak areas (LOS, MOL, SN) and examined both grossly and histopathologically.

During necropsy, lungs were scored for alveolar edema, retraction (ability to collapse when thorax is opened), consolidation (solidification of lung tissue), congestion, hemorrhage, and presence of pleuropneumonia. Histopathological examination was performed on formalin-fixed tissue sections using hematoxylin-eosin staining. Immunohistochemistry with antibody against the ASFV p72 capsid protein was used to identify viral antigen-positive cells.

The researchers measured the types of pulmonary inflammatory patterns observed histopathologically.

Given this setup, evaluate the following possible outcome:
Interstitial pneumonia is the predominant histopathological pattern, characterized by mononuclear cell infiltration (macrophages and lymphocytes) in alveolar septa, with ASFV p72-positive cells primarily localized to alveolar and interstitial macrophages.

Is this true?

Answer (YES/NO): NO